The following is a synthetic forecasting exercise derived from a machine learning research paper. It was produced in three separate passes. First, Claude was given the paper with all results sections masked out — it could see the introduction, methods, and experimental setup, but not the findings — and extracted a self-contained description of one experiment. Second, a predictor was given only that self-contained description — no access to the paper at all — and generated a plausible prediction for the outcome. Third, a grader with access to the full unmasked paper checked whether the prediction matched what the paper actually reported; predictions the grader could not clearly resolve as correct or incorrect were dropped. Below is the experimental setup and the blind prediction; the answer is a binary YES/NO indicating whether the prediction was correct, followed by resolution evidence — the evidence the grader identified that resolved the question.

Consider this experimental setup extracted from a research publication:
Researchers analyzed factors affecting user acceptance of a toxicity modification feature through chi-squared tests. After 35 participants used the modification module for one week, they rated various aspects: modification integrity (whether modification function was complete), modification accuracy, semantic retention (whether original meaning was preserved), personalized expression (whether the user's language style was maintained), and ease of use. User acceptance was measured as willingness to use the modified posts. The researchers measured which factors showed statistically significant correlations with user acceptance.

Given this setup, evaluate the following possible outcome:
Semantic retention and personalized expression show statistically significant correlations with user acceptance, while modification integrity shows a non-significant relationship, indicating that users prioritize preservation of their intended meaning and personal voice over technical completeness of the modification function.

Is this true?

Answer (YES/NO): NO